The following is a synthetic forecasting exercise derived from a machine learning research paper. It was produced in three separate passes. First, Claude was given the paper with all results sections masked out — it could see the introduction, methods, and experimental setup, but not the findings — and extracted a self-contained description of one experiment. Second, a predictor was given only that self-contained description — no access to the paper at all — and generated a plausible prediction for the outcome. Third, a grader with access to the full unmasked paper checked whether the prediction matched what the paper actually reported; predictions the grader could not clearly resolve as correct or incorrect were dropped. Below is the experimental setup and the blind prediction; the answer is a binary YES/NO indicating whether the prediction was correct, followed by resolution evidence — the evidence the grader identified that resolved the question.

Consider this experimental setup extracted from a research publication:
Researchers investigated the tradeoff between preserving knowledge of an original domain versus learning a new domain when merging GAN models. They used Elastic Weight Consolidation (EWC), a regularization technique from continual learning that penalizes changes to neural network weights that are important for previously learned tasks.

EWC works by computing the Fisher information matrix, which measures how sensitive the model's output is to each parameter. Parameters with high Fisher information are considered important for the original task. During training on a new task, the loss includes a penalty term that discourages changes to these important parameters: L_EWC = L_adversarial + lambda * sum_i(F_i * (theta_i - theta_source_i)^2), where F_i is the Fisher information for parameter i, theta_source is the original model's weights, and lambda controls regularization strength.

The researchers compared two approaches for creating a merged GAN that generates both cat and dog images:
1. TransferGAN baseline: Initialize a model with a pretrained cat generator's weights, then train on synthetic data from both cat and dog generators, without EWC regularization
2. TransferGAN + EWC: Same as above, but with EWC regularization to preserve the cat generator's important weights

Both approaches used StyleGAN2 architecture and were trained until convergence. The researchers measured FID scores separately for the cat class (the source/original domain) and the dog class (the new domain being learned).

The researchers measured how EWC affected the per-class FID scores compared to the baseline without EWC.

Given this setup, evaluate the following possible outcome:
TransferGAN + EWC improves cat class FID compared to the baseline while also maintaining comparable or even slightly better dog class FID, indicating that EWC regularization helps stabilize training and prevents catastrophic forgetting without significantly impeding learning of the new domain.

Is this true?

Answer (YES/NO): NO